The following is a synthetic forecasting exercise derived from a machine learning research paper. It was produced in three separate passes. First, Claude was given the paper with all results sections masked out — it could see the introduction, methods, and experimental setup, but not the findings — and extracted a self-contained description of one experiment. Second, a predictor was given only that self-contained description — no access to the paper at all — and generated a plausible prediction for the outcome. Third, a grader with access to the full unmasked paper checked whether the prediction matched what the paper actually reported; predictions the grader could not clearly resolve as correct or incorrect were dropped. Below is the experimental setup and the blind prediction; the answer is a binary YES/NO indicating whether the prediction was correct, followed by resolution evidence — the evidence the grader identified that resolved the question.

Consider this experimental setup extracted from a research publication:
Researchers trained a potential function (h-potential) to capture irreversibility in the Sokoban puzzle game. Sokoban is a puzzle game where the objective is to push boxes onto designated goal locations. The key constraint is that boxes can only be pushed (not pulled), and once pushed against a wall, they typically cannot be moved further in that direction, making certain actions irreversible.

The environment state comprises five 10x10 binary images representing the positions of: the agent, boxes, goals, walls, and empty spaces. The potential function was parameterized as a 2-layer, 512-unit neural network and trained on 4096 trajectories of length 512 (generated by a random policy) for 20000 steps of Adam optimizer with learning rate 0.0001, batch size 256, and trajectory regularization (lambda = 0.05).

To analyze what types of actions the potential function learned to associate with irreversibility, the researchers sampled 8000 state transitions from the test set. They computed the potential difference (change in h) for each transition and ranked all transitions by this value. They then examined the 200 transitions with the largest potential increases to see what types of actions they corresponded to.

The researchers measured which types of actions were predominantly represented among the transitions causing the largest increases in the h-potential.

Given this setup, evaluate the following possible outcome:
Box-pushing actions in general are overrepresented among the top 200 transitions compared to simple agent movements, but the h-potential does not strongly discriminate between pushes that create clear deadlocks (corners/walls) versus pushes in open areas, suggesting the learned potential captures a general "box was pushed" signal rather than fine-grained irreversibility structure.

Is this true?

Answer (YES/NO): NO